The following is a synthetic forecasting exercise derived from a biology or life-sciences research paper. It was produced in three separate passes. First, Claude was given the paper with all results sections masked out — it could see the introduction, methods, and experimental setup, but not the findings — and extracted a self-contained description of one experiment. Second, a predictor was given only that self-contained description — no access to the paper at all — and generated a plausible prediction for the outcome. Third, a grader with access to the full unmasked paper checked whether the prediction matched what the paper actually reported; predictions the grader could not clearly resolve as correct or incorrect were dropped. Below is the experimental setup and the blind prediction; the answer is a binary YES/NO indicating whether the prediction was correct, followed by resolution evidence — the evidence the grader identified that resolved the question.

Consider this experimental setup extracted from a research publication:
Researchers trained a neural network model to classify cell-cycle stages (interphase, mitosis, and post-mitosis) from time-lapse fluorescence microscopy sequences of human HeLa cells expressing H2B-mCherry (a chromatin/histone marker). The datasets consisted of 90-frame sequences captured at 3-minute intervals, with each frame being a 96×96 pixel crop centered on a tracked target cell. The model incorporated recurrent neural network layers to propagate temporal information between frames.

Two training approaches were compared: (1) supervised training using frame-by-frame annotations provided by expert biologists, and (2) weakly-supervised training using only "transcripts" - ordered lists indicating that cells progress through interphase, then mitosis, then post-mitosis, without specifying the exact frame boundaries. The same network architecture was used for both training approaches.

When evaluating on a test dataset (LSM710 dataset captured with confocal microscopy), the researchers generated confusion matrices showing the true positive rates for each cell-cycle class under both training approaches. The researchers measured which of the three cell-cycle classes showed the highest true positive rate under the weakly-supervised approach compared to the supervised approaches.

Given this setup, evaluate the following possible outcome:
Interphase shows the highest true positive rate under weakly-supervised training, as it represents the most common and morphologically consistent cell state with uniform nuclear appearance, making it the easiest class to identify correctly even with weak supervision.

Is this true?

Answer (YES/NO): NO